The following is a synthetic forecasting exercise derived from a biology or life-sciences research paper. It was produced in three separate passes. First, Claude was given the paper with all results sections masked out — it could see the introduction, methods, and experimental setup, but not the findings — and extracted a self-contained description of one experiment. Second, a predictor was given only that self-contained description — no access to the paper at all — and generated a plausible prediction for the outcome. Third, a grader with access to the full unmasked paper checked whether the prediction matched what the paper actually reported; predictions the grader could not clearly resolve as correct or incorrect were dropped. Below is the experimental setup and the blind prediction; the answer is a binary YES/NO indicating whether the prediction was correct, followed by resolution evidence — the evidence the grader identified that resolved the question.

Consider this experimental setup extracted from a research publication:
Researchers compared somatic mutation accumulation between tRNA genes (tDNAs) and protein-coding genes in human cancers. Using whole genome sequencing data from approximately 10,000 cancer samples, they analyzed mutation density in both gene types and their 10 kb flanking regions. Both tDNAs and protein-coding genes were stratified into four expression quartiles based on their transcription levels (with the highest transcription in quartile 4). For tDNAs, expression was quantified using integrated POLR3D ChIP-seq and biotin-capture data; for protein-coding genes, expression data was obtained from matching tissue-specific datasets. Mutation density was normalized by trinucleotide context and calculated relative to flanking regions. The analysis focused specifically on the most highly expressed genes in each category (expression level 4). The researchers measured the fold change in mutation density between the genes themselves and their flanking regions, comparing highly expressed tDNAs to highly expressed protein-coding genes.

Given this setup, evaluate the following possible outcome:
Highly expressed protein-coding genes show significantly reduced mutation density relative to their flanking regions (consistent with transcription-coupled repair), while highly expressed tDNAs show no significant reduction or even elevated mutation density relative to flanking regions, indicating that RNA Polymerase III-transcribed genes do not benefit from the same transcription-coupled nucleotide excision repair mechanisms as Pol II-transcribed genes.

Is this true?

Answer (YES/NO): YES